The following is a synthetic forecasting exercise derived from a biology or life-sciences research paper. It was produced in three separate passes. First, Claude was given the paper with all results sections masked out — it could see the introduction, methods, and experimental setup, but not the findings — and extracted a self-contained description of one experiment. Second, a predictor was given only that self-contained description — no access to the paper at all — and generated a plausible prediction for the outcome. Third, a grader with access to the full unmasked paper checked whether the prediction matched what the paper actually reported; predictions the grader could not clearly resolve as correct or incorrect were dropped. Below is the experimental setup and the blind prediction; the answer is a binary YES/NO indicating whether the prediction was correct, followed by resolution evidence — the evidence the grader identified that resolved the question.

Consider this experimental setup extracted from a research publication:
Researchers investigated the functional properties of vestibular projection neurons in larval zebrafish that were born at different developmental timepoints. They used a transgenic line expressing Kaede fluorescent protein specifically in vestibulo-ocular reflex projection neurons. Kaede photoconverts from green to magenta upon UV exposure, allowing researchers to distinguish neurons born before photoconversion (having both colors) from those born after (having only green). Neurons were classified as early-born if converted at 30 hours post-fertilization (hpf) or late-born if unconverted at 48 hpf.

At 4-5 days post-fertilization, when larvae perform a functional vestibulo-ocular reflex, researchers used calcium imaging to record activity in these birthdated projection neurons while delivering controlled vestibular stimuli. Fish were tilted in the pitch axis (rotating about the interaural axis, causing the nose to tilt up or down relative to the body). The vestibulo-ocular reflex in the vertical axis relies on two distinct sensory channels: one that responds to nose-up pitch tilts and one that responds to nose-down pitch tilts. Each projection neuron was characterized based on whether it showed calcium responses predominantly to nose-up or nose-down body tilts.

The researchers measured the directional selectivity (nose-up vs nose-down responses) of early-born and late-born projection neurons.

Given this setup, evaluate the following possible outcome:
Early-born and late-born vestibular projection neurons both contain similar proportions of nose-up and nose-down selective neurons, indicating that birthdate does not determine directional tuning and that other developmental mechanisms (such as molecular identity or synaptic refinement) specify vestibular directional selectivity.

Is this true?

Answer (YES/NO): NO